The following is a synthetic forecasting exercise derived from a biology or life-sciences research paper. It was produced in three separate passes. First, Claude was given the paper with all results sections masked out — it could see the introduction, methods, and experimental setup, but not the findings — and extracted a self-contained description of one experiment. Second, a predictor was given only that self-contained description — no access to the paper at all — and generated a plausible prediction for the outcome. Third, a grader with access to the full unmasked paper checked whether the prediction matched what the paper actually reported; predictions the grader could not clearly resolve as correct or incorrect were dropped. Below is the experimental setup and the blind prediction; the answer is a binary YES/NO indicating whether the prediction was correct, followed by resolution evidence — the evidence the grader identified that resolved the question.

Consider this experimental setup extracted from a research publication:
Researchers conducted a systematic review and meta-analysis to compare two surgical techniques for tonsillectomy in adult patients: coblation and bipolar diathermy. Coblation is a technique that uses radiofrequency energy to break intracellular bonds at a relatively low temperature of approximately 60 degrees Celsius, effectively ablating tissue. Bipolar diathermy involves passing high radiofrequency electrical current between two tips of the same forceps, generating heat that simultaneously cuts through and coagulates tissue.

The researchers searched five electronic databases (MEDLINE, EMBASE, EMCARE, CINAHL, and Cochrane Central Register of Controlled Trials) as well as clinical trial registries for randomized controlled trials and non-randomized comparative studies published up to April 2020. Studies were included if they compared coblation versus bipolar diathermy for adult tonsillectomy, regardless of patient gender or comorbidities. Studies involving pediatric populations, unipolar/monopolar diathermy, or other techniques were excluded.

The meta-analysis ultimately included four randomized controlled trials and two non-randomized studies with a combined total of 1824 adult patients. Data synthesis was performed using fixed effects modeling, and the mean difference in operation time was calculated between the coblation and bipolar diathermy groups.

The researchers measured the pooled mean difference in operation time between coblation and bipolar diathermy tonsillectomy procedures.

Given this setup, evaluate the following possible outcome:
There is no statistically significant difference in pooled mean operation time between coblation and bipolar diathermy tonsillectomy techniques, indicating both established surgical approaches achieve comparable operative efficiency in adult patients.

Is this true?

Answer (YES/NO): NO